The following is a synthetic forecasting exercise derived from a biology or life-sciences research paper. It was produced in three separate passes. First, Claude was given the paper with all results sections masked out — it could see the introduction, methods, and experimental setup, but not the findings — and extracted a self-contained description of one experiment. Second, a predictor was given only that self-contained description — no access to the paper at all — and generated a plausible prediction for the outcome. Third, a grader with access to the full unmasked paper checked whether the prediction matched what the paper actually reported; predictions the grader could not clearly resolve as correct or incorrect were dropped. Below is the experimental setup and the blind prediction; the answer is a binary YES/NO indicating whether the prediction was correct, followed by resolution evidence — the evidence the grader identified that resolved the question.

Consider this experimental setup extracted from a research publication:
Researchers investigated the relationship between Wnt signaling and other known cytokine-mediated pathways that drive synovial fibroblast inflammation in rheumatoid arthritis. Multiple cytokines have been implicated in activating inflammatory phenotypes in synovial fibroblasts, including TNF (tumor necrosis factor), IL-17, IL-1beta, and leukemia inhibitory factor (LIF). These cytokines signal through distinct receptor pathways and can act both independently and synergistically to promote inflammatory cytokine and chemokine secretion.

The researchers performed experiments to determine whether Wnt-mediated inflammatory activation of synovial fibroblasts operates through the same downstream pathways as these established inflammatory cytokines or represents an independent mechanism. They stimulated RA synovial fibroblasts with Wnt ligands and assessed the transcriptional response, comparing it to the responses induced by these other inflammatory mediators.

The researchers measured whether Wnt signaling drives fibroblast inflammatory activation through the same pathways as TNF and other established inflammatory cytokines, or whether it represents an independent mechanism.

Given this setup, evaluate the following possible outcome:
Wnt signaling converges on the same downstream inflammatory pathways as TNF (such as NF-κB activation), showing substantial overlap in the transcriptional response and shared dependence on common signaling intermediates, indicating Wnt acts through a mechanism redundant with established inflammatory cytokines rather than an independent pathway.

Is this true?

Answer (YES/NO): NO